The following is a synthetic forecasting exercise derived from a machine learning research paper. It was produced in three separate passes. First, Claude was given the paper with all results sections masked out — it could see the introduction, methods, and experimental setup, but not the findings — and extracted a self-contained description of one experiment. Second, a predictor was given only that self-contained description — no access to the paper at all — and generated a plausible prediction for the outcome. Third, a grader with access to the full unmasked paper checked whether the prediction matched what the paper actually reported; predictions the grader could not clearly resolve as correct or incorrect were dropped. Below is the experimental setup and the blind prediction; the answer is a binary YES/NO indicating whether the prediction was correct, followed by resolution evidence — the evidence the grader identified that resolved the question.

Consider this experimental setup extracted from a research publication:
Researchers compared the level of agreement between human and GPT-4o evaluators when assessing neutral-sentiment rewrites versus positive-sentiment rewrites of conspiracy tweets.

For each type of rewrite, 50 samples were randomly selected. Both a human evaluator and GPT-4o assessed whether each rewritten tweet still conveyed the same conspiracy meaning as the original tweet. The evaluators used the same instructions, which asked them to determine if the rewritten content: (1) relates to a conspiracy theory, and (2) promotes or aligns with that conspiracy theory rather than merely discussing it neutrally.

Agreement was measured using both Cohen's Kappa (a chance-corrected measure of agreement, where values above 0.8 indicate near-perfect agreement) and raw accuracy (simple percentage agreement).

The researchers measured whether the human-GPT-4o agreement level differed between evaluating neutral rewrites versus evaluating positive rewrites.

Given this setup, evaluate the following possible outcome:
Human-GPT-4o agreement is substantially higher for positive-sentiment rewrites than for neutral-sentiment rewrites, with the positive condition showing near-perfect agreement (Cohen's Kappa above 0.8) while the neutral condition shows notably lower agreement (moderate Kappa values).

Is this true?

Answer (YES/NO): NO